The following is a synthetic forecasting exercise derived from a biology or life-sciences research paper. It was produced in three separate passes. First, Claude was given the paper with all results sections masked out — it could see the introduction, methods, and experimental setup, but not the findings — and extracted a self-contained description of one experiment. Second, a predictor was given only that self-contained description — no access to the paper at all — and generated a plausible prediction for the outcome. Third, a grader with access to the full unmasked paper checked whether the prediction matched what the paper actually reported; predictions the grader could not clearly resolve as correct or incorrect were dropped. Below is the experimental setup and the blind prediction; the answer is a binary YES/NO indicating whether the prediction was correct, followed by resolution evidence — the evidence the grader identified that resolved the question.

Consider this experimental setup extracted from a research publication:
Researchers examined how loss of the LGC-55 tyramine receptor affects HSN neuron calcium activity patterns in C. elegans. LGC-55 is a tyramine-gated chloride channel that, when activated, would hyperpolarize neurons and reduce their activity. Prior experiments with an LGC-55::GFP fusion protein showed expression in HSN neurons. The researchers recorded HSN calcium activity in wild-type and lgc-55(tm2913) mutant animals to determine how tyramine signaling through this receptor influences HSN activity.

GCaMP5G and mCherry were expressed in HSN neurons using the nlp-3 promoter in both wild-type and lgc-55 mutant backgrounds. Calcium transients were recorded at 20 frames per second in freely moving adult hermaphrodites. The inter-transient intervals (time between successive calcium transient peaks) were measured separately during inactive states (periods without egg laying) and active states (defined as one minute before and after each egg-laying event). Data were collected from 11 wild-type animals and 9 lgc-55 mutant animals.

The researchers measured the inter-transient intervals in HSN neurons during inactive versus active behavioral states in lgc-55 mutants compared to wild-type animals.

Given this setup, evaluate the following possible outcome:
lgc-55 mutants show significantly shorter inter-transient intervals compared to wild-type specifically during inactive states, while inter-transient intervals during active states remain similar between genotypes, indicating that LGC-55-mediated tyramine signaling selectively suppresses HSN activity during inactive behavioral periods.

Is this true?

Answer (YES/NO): NO